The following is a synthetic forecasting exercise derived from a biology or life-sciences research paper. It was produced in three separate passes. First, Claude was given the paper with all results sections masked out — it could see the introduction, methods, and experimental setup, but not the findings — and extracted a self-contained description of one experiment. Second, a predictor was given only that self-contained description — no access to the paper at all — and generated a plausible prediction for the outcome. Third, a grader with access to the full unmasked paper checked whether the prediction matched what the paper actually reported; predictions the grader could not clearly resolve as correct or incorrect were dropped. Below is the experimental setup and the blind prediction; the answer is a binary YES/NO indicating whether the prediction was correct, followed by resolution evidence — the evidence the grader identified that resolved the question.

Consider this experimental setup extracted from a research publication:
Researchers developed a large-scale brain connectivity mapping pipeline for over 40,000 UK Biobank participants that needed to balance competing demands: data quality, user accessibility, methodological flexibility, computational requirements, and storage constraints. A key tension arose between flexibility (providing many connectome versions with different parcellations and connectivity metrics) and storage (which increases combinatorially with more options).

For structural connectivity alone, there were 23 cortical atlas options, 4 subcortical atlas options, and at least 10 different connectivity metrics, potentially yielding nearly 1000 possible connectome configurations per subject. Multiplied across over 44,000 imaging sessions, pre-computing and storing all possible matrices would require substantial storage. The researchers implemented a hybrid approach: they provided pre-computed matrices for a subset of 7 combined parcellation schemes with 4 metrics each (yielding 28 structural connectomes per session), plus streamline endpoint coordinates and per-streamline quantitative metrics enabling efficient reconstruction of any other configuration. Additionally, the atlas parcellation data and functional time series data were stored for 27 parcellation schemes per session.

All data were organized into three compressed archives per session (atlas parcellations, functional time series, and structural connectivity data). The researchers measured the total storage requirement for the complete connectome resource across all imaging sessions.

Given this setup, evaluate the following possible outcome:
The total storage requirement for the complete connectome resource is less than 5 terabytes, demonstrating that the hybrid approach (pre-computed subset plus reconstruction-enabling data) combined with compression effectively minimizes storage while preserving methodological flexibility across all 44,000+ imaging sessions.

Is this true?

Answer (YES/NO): NO